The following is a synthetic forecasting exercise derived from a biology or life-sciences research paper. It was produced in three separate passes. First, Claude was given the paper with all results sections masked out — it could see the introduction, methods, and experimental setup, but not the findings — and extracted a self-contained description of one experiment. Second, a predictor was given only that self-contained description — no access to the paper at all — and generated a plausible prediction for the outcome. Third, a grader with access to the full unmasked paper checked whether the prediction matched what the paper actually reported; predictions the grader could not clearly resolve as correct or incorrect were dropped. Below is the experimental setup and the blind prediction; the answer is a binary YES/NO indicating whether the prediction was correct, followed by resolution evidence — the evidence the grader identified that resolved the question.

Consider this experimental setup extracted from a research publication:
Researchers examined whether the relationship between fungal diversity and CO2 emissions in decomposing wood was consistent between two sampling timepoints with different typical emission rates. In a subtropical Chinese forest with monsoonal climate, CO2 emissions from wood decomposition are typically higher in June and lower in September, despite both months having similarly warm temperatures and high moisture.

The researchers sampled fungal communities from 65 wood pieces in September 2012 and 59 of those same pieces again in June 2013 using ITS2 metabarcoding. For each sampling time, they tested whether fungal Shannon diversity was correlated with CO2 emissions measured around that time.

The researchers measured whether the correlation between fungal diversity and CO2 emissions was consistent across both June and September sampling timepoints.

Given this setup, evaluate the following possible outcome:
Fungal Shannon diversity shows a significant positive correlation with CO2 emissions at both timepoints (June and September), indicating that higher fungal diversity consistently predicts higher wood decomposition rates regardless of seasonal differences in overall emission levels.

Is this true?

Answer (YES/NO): NO